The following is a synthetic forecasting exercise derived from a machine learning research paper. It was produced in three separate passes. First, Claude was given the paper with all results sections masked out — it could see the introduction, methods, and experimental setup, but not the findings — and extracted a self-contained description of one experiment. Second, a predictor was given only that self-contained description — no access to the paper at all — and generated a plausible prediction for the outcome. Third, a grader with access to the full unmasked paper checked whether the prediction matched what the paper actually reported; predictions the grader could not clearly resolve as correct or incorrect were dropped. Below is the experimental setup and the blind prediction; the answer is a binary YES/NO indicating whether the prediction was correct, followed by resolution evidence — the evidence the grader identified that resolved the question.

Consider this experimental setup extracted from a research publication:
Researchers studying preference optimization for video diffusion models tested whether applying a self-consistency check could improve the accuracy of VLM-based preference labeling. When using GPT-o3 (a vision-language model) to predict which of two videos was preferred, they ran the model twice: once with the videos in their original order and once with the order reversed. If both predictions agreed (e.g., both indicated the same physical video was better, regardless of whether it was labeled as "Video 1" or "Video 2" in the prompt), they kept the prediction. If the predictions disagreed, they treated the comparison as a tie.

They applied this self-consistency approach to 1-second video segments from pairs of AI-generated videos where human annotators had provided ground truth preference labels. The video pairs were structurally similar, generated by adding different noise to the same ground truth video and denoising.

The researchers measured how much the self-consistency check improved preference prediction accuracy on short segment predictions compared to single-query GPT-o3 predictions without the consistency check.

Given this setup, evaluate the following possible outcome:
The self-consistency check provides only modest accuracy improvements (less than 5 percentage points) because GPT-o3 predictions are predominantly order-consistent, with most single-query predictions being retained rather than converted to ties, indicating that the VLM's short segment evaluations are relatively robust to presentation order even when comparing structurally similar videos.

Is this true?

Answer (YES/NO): NO